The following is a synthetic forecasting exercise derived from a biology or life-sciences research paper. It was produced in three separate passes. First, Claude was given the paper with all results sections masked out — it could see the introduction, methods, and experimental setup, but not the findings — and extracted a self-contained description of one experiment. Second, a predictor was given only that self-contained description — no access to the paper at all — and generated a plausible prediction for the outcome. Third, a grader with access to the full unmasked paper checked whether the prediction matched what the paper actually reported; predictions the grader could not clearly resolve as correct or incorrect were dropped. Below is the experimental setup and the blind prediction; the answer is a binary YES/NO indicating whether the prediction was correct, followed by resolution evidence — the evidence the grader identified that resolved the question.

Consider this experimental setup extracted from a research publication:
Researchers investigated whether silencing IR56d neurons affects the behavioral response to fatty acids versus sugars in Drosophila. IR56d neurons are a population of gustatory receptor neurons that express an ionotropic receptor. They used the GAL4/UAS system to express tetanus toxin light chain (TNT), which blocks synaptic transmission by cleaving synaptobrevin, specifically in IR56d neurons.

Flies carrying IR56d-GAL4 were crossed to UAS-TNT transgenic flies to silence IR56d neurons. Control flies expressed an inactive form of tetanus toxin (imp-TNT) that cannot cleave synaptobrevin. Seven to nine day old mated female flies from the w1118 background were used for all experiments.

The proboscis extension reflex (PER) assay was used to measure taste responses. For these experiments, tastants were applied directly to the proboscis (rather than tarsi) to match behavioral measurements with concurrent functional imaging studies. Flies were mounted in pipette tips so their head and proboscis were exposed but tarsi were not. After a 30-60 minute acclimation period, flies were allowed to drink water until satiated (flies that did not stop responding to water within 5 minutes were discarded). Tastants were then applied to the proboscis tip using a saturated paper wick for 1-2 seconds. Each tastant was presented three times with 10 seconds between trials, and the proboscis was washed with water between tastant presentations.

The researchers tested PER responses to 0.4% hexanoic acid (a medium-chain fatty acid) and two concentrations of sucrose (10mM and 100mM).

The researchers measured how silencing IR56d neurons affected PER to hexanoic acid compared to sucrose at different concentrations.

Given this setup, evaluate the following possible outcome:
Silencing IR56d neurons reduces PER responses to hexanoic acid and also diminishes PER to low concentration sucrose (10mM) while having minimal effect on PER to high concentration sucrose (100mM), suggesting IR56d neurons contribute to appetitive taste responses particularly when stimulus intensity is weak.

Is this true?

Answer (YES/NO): NO